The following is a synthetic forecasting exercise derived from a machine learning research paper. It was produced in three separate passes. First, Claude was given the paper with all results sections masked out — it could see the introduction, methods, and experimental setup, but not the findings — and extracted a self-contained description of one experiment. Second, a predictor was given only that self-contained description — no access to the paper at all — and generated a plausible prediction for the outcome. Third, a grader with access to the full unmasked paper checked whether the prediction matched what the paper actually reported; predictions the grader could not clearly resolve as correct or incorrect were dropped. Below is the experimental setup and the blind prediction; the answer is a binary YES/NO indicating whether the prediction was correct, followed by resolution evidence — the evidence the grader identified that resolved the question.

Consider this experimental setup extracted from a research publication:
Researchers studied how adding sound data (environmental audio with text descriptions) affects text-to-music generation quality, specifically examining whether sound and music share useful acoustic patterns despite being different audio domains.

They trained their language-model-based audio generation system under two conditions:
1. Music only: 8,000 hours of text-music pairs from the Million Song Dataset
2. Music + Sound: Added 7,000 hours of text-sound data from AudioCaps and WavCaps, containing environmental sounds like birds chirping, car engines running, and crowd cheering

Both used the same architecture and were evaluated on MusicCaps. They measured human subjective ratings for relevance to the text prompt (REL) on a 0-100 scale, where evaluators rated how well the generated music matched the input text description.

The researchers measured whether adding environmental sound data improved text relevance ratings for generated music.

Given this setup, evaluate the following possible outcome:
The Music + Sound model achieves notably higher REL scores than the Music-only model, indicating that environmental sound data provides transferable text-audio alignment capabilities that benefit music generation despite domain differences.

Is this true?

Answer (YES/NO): NO